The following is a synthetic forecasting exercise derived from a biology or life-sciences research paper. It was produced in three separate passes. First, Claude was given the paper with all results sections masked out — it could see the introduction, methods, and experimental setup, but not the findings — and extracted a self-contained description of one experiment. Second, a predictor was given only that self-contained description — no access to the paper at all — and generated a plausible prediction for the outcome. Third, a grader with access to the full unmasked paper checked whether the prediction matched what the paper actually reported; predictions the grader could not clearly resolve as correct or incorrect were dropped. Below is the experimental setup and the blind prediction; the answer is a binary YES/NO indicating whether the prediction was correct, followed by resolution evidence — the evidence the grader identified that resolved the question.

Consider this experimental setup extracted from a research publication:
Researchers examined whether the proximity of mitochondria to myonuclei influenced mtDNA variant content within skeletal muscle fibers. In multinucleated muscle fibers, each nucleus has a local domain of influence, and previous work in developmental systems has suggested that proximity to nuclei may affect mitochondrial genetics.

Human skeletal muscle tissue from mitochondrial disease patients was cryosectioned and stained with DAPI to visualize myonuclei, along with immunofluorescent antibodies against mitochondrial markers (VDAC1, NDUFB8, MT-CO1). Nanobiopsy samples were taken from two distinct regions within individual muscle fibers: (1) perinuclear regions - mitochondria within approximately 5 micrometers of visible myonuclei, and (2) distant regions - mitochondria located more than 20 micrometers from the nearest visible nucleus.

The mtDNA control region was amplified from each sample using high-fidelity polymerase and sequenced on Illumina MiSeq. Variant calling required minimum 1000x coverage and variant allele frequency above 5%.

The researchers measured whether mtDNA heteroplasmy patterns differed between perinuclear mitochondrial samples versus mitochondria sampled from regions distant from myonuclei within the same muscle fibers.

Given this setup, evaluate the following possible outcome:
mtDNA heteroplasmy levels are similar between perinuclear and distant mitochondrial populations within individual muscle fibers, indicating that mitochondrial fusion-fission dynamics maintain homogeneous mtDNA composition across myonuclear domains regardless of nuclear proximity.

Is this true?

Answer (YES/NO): YES